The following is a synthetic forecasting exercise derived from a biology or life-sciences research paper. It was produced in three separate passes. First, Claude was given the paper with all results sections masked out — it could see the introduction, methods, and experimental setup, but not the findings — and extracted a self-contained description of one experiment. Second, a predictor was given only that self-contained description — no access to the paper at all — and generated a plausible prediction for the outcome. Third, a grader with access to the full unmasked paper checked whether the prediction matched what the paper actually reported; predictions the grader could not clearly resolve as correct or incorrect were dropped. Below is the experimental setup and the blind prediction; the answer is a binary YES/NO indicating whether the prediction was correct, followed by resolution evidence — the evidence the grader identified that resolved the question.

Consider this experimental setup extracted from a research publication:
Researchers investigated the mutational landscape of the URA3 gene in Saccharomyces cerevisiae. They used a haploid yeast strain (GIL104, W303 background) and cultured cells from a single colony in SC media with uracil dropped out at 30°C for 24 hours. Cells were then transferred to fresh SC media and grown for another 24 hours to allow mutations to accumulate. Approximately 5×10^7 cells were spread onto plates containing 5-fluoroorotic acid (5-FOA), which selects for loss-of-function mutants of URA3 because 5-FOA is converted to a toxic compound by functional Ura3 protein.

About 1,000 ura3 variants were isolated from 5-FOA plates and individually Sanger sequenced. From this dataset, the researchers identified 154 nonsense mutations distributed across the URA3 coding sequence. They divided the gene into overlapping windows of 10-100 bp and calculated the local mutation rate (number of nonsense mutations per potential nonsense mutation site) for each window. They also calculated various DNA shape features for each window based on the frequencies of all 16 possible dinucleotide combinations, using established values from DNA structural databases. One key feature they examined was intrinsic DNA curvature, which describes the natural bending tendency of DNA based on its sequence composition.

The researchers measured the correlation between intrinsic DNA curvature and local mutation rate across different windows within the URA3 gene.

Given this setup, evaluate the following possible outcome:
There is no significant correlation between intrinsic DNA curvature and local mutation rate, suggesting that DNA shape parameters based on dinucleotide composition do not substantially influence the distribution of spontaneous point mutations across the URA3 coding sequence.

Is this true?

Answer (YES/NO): NO